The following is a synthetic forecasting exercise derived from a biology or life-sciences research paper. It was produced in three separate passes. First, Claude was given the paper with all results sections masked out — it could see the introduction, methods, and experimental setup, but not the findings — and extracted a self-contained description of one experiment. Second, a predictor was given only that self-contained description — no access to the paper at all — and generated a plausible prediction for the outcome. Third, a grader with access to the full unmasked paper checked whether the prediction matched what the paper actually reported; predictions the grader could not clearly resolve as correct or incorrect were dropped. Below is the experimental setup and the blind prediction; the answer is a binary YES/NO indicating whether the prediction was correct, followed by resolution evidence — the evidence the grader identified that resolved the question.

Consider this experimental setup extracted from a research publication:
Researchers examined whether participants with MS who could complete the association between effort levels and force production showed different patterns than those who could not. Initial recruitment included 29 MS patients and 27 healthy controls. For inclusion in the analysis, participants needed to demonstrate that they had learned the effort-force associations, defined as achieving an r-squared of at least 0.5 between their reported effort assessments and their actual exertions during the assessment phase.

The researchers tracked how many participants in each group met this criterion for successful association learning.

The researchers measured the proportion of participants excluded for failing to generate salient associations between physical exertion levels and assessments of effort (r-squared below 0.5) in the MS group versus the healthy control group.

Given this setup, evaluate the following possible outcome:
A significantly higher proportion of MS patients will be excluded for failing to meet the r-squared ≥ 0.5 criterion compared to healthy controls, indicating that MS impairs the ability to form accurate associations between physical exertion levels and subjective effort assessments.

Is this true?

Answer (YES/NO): NO